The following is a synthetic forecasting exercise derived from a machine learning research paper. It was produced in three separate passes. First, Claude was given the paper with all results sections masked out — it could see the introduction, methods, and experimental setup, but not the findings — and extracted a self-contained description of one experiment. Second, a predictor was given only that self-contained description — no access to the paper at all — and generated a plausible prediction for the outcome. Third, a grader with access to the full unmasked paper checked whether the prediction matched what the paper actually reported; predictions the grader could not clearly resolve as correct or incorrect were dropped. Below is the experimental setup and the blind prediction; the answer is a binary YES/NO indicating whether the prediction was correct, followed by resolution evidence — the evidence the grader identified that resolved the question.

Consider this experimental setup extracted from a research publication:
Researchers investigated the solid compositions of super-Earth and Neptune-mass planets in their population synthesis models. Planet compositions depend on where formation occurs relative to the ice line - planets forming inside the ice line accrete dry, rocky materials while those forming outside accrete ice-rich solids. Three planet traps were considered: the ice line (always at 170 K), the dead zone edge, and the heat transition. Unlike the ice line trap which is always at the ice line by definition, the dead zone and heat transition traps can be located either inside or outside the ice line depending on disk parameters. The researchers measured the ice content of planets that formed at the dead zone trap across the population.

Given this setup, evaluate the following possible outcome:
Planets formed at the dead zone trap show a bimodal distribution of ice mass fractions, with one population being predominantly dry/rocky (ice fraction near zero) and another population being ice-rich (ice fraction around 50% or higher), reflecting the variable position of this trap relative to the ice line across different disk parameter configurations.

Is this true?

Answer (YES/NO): NO